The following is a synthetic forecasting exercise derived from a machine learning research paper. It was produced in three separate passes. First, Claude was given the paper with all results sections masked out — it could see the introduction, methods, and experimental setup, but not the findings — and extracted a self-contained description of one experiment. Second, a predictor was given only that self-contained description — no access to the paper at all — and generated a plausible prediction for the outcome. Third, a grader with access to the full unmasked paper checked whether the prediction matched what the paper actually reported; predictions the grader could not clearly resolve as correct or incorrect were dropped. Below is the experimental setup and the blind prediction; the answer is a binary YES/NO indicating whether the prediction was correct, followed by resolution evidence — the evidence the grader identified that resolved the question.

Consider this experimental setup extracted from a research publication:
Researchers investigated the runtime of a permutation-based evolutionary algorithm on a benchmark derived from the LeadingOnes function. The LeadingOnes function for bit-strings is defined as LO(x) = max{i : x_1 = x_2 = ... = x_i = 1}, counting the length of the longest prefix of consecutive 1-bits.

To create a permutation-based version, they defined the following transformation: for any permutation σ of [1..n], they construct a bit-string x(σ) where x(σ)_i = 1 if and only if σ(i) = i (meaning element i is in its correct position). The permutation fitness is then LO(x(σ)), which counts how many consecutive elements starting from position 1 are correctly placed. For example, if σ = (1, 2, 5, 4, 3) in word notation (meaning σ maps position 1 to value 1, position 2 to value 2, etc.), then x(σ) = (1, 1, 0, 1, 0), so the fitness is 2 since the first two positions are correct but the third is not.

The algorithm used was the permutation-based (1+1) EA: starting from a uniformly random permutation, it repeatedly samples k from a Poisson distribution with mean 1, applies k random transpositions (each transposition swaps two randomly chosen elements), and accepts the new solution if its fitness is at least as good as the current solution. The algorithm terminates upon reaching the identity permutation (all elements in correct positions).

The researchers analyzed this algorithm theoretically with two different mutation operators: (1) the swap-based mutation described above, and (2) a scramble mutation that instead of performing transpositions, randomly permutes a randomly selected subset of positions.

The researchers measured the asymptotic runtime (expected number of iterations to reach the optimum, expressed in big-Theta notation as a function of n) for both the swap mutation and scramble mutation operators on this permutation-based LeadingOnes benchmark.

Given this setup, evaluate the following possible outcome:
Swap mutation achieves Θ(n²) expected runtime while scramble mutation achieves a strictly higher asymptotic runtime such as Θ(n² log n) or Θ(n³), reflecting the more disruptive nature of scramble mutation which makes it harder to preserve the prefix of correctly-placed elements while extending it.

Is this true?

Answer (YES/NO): NO